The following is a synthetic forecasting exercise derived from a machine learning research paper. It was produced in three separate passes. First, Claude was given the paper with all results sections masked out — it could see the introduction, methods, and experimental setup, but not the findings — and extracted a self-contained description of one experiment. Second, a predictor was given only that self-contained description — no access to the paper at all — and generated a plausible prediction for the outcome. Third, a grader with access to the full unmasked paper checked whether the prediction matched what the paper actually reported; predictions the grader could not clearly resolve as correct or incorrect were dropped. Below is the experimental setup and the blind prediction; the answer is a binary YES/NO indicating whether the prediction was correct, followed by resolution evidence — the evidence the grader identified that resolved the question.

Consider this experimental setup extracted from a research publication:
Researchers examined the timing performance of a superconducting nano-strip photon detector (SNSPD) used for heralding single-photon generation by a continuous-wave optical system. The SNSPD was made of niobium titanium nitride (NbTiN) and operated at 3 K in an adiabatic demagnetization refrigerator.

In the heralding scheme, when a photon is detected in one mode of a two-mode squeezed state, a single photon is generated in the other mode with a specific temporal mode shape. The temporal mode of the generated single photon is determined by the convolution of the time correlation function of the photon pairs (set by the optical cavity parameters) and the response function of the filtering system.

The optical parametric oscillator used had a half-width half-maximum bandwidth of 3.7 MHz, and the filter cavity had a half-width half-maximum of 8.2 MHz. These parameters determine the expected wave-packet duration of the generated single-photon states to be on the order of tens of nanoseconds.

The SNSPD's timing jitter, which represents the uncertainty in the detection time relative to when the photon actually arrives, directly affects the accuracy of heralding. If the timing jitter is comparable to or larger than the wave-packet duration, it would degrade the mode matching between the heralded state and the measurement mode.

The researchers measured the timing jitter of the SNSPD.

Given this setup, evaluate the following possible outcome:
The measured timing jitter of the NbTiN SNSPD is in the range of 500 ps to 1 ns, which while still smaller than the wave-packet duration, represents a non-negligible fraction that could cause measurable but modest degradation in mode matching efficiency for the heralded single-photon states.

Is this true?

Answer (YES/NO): NO